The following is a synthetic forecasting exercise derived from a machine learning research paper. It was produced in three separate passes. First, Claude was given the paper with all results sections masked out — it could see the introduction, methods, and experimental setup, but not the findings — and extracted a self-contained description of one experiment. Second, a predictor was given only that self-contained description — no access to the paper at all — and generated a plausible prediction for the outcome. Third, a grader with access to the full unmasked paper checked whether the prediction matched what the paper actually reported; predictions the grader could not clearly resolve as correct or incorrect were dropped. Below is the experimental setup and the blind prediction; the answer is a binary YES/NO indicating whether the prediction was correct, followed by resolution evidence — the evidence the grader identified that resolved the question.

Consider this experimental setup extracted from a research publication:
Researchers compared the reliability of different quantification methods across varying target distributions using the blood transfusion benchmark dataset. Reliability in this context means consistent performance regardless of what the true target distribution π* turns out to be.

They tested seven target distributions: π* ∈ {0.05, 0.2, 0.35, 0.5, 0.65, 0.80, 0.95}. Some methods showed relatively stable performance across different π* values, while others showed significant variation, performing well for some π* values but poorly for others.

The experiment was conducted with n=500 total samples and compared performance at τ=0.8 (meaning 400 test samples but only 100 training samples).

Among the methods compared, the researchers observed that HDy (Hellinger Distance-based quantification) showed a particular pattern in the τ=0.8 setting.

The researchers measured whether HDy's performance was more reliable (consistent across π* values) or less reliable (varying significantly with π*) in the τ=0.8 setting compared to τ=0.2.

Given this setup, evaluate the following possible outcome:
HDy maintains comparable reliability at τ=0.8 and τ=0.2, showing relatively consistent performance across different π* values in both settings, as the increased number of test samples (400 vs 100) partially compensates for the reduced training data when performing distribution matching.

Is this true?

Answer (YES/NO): NO